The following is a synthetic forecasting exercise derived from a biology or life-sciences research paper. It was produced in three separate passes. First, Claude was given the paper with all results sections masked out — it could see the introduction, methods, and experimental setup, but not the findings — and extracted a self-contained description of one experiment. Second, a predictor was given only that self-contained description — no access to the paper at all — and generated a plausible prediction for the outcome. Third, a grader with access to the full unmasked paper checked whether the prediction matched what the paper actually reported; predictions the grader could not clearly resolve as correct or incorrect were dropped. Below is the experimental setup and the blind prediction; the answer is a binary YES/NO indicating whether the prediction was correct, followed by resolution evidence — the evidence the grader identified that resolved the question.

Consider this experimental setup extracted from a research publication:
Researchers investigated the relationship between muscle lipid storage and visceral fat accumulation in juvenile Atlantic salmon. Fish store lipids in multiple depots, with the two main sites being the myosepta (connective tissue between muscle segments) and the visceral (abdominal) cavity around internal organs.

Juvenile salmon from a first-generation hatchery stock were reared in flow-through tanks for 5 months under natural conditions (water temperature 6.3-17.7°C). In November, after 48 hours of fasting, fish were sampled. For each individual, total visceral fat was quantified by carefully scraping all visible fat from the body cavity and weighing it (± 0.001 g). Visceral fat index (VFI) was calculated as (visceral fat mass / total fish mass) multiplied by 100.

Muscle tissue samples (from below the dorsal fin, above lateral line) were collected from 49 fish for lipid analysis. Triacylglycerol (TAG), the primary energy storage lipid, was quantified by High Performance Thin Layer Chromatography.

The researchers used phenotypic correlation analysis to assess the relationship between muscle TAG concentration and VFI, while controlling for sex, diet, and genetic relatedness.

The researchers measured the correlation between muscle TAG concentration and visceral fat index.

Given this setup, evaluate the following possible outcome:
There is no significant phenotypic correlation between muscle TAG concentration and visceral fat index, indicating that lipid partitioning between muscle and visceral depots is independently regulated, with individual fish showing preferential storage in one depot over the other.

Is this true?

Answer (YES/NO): YES